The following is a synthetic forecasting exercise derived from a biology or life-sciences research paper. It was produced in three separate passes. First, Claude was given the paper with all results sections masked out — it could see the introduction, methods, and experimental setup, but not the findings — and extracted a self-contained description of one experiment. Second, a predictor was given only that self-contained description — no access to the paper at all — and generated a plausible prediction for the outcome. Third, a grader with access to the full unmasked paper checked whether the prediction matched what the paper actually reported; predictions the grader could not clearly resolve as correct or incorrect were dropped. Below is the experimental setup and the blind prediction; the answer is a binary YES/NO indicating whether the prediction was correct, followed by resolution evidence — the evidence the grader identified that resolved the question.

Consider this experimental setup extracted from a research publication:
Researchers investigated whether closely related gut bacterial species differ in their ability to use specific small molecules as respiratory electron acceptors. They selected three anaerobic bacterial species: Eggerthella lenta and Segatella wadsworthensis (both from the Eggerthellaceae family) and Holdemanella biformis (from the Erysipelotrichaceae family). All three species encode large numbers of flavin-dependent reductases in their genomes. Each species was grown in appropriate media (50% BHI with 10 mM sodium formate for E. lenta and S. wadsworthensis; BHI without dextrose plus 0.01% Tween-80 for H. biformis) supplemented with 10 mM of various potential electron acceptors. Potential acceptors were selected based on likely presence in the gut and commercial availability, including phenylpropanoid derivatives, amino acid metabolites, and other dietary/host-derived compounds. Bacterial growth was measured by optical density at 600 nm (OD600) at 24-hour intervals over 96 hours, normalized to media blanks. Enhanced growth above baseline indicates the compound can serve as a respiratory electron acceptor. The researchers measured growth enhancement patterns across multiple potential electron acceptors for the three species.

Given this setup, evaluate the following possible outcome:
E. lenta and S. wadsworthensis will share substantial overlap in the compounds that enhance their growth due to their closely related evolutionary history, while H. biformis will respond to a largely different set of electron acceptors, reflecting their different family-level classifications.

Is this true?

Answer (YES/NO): NO